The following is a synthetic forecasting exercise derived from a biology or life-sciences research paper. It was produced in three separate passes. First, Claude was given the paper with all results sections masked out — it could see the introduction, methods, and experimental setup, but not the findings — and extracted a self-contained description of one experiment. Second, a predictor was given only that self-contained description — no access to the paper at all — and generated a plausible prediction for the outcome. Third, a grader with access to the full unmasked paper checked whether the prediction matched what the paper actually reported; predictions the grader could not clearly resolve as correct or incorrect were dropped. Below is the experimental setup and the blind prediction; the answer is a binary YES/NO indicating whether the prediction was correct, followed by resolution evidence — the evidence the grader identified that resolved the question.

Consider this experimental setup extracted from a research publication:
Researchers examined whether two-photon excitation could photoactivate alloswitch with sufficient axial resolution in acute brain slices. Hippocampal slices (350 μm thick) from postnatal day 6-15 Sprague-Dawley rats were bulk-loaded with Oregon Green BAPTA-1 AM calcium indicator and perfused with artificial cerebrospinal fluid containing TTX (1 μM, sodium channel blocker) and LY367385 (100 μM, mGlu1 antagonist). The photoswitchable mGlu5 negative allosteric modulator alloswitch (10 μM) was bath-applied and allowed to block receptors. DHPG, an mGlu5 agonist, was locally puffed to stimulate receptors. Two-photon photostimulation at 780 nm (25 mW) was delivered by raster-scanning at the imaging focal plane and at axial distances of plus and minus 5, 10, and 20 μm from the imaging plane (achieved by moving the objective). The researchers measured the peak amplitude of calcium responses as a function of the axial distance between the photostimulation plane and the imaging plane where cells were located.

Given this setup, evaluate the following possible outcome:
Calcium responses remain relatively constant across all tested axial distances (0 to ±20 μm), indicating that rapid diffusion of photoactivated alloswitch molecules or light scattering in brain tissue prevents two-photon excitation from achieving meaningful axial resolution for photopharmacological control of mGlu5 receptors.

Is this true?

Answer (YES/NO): NO